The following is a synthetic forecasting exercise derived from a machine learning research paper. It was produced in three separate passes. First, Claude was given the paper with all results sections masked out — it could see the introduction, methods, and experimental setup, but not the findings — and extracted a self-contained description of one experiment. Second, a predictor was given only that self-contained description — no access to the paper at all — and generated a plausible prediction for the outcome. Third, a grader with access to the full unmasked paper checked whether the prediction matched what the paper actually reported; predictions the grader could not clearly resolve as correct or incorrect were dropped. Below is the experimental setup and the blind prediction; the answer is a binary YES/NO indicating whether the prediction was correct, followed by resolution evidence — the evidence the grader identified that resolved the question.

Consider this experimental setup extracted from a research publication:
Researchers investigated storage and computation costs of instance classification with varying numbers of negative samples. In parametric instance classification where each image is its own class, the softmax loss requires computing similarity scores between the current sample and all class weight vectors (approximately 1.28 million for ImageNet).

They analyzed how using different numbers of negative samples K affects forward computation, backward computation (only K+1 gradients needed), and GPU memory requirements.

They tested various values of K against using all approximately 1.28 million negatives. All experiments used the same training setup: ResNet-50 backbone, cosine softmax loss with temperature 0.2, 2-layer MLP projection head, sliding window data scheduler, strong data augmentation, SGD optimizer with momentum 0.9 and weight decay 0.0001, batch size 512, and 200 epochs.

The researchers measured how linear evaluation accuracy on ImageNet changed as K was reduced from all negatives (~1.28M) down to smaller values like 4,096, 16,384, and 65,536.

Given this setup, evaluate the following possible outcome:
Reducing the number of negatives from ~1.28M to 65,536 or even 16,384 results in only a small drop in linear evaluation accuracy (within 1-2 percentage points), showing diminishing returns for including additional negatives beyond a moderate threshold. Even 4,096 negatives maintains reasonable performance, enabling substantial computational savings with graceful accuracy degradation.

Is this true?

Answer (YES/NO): YES